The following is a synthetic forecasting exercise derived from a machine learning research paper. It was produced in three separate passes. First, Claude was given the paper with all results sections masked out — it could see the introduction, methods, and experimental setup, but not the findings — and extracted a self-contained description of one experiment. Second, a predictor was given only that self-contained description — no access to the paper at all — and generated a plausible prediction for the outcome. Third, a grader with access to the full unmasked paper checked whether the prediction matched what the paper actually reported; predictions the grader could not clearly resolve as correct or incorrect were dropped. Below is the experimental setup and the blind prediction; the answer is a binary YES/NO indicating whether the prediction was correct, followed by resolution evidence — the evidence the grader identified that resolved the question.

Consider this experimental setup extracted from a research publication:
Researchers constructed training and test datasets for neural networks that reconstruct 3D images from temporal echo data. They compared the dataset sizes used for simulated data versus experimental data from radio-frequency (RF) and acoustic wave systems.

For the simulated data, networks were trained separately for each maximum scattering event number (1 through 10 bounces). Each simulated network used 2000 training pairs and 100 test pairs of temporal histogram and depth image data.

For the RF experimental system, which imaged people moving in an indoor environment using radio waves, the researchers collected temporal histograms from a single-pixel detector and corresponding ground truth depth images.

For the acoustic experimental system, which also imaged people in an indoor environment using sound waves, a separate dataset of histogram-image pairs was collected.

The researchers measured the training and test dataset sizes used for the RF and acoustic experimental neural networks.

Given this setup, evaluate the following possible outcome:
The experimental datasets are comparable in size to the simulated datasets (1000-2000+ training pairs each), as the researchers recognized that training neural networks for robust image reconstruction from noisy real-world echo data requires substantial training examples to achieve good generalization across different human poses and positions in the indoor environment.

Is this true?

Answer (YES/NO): NO